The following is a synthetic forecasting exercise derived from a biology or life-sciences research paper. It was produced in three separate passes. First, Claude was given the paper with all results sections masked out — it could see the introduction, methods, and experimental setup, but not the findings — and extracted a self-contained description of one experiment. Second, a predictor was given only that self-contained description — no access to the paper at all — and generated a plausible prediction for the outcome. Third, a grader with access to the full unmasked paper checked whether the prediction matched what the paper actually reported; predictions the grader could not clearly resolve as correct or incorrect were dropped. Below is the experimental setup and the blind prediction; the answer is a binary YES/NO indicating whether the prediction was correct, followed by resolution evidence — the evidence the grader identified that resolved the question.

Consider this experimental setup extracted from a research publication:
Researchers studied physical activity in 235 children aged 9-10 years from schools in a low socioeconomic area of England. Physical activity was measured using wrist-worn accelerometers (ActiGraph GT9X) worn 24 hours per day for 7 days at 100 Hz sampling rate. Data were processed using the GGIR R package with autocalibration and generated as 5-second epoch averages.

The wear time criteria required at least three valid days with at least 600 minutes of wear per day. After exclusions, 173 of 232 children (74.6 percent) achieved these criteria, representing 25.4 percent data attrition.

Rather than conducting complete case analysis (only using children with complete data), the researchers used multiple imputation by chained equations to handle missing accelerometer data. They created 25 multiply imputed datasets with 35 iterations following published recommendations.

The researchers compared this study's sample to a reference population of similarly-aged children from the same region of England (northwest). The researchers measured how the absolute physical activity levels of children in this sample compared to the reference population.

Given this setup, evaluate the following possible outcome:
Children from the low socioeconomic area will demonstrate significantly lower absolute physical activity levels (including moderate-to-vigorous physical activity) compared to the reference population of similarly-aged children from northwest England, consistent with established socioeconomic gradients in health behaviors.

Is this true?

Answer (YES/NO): NO